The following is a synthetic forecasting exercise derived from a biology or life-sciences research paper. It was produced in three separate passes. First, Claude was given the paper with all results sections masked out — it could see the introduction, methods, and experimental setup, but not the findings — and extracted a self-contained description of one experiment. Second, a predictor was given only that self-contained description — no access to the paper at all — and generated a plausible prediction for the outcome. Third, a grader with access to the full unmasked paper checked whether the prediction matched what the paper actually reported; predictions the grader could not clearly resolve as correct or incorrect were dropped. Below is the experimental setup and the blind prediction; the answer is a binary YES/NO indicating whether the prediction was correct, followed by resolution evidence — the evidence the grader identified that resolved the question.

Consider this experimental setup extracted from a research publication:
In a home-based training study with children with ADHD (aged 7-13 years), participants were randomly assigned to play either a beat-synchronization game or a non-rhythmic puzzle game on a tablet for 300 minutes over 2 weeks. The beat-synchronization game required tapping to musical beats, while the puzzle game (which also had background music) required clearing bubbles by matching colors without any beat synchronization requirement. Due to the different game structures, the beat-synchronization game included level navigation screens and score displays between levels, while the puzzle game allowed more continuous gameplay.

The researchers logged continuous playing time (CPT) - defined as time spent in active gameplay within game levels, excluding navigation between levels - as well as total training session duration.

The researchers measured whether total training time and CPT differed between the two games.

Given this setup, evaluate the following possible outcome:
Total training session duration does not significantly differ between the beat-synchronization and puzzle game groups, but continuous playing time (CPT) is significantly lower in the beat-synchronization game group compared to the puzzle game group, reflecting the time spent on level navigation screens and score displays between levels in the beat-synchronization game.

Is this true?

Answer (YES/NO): YES